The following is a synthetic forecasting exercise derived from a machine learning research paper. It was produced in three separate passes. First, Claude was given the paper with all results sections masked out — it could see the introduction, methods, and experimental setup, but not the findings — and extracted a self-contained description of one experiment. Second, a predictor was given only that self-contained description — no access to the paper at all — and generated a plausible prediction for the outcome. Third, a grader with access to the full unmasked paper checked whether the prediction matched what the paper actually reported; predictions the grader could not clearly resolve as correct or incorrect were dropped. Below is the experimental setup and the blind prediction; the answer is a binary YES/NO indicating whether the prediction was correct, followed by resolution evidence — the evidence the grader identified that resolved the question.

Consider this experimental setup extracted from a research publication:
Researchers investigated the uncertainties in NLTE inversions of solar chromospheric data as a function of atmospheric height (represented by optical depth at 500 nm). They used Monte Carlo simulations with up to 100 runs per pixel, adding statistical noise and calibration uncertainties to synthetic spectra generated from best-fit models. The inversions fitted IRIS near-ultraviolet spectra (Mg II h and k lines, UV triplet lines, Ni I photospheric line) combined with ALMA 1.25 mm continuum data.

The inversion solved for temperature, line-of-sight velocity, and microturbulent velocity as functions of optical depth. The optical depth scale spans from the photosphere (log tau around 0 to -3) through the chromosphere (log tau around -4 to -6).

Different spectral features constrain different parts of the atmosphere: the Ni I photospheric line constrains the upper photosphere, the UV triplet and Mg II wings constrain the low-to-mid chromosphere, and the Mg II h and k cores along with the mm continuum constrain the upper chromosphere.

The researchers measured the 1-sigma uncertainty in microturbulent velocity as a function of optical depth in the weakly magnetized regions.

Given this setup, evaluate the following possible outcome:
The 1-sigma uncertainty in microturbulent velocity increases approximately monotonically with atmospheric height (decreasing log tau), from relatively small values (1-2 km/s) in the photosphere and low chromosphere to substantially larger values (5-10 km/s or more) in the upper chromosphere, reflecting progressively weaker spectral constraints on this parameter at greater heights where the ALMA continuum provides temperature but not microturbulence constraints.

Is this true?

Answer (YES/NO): NO